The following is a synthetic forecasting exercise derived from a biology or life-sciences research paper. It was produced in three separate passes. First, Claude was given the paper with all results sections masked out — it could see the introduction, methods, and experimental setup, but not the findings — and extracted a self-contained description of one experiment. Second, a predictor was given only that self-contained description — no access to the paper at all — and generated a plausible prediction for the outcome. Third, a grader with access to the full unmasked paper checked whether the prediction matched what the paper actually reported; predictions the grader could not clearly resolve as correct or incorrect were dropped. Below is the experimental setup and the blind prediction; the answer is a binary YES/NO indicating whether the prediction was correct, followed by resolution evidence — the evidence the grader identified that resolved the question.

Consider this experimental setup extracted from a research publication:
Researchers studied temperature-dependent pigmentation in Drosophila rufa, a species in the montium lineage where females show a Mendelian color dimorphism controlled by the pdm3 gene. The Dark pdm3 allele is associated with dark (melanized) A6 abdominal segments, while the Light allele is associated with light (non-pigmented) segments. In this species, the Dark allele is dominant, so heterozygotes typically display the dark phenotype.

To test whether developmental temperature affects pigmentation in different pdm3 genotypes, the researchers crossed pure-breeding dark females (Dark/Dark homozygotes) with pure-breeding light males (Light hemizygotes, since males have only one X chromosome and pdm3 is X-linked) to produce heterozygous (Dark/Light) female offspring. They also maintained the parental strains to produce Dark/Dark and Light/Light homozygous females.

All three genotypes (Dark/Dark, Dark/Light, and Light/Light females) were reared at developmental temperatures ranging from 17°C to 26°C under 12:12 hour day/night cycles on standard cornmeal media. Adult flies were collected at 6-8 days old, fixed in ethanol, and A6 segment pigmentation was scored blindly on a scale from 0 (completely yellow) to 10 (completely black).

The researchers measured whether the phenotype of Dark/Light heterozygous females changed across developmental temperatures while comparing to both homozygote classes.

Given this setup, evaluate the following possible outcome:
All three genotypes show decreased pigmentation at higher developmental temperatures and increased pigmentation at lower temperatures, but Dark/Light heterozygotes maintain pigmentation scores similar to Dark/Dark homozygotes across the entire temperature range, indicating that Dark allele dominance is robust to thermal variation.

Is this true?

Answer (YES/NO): NO